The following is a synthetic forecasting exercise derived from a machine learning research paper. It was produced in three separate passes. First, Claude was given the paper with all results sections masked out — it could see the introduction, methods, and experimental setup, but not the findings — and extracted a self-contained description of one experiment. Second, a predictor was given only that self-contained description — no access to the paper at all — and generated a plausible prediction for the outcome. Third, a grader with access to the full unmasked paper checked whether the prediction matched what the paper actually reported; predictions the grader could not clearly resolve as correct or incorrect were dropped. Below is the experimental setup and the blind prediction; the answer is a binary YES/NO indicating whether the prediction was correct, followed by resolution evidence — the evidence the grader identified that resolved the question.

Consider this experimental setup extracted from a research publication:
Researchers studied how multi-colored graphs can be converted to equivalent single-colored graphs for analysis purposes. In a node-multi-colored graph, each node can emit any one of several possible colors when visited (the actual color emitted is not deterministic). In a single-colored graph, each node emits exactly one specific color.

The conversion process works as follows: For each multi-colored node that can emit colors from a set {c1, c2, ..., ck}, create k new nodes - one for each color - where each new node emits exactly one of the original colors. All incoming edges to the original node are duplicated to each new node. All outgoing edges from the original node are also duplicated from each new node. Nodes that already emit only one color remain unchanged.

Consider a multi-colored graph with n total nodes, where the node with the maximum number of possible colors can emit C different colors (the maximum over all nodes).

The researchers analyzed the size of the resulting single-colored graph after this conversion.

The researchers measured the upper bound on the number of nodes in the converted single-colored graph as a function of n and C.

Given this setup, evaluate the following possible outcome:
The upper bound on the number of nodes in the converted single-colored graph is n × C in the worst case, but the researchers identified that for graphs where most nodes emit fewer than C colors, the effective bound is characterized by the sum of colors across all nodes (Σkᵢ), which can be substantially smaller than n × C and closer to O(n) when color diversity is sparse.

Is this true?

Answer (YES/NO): NO